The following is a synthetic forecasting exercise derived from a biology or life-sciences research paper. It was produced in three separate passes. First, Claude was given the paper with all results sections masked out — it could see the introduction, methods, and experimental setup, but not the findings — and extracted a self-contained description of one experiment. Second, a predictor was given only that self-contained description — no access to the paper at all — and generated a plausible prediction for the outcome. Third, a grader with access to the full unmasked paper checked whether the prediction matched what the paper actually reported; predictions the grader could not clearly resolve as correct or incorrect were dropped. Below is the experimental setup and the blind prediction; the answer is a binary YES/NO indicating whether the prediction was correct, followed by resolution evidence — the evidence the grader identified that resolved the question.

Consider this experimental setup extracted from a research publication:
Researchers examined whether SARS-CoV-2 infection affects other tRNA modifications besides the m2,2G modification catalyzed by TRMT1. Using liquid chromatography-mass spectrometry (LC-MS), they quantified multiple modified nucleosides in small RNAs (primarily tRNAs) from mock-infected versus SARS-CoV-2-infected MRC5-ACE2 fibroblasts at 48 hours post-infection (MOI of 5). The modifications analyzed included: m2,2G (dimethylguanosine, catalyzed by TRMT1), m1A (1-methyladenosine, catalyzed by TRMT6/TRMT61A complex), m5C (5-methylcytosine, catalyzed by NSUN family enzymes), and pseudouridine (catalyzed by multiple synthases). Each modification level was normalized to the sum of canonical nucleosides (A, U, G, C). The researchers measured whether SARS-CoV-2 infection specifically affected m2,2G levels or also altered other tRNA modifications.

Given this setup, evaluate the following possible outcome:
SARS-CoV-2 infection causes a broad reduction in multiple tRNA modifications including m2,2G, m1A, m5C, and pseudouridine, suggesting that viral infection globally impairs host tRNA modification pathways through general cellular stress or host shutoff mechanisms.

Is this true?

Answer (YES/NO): YES